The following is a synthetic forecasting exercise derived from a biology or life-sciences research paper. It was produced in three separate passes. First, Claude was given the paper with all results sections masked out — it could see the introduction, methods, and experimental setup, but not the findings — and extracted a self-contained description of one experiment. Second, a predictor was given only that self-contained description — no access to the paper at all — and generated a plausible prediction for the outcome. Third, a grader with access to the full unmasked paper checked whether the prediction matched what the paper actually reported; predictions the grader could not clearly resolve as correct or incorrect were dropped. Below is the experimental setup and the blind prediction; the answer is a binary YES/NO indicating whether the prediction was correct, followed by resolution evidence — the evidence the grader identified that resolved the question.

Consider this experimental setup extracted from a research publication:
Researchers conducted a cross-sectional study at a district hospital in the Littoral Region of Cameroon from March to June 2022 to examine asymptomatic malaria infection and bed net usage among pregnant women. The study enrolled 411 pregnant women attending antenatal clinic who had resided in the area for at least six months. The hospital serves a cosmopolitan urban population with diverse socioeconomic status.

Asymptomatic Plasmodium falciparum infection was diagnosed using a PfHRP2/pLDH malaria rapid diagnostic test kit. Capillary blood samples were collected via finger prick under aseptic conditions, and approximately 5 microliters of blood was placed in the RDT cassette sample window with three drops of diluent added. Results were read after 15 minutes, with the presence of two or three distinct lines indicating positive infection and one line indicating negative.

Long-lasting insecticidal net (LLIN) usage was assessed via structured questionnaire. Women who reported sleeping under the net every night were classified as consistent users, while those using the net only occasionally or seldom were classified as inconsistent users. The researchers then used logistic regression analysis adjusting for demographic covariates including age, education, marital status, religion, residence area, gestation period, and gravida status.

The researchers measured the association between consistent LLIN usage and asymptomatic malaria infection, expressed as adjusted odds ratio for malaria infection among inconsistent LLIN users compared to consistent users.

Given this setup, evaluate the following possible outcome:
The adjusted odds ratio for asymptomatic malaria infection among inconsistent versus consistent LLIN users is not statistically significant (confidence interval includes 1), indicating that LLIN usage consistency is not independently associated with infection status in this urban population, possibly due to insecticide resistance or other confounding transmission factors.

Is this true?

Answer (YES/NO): NO